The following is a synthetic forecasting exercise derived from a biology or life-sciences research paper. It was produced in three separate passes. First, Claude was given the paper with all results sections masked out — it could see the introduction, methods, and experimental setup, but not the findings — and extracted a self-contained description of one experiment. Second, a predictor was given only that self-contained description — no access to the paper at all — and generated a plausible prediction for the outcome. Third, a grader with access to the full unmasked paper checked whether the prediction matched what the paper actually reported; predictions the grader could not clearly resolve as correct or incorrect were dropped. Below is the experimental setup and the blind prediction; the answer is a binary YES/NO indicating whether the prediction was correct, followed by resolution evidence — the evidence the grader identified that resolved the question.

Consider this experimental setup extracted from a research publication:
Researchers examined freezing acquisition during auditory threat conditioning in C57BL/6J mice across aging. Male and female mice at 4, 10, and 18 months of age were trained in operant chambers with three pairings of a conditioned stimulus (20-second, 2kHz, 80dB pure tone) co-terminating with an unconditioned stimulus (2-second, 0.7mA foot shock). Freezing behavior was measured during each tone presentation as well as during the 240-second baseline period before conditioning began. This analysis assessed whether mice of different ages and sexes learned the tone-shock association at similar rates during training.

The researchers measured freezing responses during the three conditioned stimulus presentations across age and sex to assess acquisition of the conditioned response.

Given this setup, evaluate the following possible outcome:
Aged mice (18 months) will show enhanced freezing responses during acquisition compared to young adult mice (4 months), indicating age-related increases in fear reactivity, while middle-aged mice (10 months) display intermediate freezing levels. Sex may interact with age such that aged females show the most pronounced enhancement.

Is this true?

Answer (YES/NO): NO